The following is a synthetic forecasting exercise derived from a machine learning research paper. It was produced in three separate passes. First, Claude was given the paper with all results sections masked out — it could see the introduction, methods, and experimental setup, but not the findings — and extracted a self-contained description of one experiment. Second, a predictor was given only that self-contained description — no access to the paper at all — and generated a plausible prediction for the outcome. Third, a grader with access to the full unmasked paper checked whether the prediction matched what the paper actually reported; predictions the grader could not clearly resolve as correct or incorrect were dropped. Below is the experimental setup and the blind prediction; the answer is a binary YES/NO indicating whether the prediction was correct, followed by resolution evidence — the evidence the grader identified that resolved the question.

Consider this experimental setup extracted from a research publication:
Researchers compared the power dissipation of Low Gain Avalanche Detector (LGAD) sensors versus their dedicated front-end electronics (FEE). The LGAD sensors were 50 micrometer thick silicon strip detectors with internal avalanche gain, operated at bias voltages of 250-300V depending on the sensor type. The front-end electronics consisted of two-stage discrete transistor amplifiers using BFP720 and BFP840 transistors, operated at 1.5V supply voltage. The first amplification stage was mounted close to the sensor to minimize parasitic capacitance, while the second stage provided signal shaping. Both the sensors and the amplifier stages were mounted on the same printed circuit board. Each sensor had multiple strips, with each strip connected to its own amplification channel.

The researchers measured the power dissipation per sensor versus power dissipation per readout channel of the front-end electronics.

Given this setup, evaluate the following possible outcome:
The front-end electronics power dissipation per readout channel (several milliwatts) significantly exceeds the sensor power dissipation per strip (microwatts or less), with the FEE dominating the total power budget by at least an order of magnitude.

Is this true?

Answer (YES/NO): YES